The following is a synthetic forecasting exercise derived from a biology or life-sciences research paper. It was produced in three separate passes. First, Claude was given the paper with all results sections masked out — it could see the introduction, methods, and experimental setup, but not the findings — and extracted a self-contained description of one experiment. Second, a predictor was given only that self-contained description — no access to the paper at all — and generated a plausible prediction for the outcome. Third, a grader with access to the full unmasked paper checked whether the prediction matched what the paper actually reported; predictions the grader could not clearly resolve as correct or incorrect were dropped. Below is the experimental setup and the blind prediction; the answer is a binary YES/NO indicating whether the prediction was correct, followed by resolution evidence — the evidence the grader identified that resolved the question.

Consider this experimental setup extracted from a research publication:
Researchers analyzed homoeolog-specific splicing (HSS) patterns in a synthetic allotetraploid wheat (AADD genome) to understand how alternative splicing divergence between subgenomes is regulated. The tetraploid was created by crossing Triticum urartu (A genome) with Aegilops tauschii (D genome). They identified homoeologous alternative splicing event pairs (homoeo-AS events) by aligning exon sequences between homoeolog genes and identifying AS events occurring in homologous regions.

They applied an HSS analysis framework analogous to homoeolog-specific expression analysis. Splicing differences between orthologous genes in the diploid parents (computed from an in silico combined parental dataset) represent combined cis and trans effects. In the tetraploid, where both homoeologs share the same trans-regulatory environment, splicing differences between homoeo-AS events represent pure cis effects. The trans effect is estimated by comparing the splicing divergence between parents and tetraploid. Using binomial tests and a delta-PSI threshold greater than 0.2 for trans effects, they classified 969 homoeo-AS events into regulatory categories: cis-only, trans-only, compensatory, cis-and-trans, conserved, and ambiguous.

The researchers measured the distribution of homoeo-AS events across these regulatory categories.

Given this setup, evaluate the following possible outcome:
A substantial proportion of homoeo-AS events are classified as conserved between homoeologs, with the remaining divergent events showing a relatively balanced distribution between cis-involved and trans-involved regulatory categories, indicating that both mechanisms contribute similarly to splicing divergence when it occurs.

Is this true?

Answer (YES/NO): NO